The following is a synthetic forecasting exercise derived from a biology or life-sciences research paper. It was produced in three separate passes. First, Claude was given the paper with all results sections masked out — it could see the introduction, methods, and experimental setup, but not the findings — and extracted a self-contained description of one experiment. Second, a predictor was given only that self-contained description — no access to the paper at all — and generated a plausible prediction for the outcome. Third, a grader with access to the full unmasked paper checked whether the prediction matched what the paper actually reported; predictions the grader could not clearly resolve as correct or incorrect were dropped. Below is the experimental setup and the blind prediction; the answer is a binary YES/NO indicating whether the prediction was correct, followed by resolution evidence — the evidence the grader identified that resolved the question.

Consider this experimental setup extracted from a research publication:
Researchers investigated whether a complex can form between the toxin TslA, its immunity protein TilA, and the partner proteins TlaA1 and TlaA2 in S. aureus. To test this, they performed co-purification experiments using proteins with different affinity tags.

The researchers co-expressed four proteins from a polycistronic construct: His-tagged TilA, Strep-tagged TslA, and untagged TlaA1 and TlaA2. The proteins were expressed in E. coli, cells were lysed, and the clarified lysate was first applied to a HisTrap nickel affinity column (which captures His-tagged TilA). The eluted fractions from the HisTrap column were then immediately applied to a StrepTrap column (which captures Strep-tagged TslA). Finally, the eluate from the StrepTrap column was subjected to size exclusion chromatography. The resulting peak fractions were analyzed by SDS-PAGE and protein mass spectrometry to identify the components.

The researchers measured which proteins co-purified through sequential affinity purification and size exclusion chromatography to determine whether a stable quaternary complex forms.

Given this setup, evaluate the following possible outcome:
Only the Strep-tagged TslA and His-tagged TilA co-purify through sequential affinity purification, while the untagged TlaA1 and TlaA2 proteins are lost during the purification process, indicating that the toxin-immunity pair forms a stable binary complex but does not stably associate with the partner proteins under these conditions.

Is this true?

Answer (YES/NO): NO